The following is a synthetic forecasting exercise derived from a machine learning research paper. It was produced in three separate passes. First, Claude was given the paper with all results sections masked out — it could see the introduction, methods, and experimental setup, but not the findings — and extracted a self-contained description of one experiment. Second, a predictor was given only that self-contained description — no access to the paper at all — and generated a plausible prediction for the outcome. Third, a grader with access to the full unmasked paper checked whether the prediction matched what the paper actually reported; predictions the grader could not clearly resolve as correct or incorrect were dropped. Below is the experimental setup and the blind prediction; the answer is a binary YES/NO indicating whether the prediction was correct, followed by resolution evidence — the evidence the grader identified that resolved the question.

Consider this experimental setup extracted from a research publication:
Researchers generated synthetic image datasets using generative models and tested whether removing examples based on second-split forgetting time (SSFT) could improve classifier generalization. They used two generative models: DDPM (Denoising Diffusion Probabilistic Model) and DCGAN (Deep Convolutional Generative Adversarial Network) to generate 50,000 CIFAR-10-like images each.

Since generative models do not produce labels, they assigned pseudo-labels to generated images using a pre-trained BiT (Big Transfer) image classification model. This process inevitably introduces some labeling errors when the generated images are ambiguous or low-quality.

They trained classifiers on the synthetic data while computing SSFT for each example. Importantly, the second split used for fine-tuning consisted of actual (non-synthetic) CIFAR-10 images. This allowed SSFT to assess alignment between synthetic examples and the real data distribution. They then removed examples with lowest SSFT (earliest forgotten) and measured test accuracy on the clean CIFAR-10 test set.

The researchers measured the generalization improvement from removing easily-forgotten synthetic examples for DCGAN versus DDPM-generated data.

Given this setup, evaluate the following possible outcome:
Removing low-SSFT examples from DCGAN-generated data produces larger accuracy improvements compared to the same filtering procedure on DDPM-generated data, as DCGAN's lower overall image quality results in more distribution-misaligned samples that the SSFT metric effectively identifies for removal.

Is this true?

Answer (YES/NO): YES